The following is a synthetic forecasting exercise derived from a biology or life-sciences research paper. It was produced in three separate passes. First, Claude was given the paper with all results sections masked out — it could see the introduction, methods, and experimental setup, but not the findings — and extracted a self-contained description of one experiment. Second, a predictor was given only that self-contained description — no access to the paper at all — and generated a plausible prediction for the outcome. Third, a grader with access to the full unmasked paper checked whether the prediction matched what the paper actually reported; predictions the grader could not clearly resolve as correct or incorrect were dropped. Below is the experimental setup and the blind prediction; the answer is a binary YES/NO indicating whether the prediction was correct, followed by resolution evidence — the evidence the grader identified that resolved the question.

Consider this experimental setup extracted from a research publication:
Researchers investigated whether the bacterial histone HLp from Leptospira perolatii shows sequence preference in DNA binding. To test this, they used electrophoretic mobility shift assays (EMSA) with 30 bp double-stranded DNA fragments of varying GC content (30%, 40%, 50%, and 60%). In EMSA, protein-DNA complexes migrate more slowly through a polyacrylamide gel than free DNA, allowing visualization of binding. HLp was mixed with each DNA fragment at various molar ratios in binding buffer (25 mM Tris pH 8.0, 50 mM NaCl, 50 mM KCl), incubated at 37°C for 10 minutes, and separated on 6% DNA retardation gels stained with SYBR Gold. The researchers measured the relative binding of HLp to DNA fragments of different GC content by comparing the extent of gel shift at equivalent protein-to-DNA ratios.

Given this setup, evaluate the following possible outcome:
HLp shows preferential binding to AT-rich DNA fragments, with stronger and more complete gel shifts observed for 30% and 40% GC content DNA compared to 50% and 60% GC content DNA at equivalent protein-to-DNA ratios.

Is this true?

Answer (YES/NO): NO